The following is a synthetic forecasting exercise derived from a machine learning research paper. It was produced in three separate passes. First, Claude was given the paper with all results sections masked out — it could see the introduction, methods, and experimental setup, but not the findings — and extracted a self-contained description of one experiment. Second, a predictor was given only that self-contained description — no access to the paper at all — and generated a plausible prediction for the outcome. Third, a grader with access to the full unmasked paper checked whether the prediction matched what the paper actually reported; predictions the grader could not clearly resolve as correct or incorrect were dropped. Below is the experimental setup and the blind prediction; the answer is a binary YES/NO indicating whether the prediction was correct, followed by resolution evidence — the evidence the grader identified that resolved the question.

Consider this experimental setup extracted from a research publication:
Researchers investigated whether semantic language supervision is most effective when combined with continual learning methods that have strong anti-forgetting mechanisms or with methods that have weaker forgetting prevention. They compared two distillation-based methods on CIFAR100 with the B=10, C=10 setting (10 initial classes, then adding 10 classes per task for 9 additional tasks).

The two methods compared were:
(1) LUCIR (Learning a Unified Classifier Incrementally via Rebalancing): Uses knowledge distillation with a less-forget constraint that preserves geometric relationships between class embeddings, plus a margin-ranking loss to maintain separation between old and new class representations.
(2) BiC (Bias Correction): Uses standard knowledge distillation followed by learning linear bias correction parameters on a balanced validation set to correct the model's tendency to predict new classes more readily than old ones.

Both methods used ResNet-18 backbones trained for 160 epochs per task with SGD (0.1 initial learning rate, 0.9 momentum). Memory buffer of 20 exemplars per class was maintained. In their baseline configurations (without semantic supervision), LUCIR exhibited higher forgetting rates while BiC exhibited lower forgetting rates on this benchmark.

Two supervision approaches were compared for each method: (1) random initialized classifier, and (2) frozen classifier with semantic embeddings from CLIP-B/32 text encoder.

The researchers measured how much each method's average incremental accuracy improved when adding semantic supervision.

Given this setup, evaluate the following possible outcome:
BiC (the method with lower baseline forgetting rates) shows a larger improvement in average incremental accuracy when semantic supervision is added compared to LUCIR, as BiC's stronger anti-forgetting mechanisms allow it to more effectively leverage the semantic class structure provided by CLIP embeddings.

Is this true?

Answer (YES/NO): YES